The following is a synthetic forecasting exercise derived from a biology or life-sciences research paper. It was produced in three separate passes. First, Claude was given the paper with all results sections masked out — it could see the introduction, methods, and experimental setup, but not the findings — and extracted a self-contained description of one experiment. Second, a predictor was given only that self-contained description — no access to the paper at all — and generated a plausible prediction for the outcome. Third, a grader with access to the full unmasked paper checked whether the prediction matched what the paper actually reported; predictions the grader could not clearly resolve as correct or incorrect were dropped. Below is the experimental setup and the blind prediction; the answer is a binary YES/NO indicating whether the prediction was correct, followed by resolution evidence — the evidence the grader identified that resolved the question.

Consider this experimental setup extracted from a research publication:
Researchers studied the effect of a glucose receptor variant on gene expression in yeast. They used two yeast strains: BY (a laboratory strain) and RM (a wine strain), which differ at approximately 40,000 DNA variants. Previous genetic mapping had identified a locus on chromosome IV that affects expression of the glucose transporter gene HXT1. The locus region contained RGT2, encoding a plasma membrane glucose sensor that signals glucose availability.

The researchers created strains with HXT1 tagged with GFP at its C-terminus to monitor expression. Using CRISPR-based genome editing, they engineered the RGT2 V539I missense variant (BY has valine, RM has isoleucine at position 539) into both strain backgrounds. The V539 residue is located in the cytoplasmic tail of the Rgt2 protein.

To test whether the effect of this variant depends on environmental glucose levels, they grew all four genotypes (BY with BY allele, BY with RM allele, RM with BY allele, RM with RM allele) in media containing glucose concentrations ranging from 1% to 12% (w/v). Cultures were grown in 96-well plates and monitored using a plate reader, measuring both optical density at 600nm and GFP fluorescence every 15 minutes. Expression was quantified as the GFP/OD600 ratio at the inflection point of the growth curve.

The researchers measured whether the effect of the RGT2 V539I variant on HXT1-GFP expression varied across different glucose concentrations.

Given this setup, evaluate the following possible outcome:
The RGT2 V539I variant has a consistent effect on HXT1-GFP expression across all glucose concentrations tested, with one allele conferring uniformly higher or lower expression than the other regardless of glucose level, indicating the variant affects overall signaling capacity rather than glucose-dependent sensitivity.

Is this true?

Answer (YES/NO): NO